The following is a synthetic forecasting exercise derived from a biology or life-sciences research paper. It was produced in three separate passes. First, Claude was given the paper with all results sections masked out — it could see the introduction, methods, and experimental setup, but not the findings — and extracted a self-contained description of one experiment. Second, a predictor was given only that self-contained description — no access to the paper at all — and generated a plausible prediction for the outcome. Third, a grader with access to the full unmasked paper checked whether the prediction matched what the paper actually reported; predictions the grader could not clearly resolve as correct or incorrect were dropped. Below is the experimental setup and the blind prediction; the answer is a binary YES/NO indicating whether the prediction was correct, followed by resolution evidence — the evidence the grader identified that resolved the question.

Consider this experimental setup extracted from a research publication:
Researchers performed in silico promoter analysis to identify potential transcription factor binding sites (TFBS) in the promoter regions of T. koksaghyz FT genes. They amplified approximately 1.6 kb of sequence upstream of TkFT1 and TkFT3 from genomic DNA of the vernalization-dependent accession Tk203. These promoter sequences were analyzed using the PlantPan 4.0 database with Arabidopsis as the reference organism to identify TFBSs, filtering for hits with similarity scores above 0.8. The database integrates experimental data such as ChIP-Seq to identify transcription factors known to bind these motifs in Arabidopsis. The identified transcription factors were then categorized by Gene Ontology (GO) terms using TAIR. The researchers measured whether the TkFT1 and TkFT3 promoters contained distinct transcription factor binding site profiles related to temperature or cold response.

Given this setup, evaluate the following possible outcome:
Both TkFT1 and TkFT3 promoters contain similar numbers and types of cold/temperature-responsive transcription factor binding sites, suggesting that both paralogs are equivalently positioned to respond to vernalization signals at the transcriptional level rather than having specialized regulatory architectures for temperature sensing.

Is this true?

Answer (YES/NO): YES